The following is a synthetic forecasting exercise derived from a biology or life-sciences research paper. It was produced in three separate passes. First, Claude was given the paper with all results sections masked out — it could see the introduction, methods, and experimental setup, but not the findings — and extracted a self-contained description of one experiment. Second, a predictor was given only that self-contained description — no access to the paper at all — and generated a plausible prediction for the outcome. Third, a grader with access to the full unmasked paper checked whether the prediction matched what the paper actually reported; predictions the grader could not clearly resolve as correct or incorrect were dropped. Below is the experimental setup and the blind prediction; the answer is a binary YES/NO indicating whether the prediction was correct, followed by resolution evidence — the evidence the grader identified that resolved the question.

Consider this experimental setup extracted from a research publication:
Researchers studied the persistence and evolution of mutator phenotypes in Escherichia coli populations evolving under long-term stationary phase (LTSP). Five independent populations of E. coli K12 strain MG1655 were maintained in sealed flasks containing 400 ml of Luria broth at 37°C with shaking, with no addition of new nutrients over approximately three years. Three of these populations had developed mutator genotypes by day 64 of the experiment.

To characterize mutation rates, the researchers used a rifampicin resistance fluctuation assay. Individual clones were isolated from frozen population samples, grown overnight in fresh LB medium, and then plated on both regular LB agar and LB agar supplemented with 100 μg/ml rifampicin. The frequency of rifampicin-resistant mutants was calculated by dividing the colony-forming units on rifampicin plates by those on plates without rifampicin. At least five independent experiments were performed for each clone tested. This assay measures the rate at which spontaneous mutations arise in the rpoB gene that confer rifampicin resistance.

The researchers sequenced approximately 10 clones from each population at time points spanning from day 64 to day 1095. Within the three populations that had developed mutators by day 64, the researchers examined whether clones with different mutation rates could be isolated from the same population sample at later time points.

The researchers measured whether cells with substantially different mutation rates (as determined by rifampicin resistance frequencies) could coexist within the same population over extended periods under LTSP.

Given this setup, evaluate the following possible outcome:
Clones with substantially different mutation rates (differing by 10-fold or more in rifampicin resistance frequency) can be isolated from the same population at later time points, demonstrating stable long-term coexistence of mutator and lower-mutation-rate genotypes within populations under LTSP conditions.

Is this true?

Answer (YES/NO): YES